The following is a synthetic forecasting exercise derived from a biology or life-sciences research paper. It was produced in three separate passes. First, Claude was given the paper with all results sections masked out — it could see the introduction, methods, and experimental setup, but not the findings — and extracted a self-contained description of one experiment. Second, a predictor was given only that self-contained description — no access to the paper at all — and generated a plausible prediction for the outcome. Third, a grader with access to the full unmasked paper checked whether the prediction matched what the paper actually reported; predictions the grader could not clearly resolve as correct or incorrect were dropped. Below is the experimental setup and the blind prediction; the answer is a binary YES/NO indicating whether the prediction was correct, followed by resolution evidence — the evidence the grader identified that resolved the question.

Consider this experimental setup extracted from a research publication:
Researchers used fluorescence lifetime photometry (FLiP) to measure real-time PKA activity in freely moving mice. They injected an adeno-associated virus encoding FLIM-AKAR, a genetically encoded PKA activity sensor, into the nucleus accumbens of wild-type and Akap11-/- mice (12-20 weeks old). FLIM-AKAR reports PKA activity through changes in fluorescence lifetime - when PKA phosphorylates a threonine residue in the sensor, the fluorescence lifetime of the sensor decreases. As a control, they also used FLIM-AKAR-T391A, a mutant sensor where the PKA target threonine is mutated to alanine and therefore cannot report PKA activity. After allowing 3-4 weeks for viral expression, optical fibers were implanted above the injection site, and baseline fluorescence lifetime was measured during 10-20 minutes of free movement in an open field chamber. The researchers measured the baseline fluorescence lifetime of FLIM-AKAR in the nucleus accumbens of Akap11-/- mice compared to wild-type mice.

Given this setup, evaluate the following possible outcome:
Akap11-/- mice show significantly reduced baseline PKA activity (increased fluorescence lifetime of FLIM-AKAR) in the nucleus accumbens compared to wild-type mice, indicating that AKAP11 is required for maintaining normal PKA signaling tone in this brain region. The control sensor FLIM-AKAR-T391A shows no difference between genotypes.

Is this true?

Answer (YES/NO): NO